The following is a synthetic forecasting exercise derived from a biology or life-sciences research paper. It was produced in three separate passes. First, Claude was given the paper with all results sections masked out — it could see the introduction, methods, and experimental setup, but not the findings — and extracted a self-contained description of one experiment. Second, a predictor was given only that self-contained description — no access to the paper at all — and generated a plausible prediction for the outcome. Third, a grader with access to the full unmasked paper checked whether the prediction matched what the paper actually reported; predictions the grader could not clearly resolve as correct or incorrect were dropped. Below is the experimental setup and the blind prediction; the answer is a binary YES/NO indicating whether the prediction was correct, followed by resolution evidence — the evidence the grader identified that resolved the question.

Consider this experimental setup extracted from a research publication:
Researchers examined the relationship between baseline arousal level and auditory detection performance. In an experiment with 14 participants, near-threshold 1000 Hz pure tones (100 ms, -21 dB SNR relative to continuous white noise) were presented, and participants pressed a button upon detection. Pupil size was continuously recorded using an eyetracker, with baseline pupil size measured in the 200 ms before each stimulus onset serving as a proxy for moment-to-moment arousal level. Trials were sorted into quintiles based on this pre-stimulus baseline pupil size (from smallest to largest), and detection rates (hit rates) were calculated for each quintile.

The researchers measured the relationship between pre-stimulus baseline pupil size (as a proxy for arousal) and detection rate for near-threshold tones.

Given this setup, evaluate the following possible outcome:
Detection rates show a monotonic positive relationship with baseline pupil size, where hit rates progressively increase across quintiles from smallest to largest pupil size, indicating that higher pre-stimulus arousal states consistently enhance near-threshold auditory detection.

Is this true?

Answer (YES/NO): YES